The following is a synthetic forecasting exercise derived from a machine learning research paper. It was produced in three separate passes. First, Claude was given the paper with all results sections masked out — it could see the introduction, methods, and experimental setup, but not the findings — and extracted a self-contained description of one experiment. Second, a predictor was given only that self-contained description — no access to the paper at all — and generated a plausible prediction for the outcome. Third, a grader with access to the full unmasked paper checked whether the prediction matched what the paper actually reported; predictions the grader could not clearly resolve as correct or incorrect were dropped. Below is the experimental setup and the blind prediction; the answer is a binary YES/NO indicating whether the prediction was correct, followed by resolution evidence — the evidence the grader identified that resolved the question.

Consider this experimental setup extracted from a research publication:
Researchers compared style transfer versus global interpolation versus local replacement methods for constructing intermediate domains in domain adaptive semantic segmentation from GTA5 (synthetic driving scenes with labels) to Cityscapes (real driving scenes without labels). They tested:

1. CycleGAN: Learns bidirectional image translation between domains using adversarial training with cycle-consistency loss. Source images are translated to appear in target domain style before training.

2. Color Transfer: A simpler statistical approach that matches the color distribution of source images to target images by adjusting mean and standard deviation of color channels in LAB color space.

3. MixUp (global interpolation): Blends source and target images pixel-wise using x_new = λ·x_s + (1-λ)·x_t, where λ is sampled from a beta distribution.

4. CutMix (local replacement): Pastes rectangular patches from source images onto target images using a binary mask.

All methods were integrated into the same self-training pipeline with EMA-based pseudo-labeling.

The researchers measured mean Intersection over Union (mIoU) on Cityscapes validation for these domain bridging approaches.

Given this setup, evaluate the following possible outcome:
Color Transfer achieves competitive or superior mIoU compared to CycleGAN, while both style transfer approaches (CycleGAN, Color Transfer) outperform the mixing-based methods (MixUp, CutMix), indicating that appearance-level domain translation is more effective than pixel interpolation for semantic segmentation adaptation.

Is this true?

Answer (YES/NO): NO